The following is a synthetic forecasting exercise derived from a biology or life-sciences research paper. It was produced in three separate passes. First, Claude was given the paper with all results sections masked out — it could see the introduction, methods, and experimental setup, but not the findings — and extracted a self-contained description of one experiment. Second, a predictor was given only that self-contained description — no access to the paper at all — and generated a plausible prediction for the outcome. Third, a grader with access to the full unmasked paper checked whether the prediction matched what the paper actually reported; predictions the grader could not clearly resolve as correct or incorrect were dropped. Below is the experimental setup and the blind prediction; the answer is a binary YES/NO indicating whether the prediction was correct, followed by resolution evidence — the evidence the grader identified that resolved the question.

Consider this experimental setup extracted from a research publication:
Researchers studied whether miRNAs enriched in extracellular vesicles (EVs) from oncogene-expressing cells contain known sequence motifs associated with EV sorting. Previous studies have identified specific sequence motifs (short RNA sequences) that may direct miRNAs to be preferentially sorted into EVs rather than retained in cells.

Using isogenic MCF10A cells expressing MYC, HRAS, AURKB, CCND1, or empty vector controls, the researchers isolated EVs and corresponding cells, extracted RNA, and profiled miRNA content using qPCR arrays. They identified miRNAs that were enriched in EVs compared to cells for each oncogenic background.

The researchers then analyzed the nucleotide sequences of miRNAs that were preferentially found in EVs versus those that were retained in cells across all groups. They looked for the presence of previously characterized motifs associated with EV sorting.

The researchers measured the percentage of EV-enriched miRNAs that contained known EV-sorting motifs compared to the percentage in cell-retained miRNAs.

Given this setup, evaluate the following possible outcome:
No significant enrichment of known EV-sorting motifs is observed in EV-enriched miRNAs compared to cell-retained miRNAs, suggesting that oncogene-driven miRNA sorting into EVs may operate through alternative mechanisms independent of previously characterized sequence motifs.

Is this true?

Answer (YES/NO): NO